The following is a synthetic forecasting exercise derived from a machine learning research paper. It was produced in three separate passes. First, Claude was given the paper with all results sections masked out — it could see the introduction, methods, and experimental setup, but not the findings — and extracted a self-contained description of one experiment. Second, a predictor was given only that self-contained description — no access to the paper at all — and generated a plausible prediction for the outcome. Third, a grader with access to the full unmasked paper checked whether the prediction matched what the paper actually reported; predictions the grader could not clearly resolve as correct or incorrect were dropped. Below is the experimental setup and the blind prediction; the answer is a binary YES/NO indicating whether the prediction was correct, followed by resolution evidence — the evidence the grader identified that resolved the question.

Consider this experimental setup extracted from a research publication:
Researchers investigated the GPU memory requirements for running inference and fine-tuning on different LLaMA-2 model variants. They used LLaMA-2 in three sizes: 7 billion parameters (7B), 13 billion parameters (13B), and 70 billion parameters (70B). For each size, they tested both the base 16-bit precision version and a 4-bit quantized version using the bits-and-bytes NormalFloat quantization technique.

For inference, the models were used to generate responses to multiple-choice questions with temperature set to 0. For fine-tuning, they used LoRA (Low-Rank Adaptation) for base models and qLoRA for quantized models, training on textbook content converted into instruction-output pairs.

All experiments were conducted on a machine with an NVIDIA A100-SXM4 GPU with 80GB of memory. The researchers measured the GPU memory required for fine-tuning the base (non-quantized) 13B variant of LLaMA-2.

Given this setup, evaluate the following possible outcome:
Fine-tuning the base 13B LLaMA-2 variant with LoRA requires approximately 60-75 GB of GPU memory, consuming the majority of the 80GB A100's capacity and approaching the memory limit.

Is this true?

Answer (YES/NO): NO